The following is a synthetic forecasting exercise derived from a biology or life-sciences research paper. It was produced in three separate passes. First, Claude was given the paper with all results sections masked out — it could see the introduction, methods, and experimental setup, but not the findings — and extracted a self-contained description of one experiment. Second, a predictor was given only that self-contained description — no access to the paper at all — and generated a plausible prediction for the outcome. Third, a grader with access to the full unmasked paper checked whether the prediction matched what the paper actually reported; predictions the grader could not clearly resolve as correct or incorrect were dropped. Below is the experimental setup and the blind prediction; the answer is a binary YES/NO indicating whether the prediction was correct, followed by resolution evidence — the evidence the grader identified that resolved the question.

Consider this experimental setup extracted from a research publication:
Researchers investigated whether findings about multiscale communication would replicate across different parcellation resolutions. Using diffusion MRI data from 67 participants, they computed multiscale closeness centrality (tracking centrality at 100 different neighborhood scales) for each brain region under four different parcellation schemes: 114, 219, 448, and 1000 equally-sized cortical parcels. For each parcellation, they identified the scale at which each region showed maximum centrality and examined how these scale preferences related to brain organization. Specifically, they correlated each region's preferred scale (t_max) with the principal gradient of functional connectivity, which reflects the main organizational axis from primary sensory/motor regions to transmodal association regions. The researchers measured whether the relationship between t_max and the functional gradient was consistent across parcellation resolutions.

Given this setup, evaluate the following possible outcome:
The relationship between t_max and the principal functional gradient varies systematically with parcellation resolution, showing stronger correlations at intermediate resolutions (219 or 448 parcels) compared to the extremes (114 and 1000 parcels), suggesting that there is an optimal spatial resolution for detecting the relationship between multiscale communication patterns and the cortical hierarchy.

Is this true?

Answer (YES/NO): NO